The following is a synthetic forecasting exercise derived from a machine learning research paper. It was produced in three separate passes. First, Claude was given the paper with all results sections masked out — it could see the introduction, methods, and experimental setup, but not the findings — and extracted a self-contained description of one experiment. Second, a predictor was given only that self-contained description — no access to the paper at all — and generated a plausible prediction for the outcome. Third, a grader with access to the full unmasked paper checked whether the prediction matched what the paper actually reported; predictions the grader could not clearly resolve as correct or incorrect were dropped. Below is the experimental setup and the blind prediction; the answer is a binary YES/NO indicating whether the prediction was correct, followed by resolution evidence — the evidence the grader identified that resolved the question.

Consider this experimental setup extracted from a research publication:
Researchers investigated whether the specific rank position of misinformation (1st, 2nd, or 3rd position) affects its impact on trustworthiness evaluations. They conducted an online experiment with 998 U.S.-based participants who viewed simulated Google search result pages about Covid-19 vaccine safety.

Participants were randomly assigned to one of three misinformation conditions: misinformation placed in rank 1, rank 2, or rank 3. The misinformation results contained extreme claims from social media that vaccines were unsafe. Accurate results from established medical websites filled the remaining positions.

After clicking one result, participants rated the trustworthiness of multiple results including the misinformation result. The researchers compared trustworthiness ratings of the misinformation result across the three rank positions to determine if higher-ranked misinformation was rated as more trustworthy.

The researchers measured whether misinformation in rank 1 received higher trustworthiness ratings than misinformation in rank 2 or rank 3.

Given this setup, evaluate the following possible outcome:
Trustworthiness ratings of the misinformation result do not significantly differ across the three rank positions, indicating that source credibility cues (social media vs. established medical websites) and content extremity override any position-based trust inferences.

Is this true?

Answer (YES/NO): YES